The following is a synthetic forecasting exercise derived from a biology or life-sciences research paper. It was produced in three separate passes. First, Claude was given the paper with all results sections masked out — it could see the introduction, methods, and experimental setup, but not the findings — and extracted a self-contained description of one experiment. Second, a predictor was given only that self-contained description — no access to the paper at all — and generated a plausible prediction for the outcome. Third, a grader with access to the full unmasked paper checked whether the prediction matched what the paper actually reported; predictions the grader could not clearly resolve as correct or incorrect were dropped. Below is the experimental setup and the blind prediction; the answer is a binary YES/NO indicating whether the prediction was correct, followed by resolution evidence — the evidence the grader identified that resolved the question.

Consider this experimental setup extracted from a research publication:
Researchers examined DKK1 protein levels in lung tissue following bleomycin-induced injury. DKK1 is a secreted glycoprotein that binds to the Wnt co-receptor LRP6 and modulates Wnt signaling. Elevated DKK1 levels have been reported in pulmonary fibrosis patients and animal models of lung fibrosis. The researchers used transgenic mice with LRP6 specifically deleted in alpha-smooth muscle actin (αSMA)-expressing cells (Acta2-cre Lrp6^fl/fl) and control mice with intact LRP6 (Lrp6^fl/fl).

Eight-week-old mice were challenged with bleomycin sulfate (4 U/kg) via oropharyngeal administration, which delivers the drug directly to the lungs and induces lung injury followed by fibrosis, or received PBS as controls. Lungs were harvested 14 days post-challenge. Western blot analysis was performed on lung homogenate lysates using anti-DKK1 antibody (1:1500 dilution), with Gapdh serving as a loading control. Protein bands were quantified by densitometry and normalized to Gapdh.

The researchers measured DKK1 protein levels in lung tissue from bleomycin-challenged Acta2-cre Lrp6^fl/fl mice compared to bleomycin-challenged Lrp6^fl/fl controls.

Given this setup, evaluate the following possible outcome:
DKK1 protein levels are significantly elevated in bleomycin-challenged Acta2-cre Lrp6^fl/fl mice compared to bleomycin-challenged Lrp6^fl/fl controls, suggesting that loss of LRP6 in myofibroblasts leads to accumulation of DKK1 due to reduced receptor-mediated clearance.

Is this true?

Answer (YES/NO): NO